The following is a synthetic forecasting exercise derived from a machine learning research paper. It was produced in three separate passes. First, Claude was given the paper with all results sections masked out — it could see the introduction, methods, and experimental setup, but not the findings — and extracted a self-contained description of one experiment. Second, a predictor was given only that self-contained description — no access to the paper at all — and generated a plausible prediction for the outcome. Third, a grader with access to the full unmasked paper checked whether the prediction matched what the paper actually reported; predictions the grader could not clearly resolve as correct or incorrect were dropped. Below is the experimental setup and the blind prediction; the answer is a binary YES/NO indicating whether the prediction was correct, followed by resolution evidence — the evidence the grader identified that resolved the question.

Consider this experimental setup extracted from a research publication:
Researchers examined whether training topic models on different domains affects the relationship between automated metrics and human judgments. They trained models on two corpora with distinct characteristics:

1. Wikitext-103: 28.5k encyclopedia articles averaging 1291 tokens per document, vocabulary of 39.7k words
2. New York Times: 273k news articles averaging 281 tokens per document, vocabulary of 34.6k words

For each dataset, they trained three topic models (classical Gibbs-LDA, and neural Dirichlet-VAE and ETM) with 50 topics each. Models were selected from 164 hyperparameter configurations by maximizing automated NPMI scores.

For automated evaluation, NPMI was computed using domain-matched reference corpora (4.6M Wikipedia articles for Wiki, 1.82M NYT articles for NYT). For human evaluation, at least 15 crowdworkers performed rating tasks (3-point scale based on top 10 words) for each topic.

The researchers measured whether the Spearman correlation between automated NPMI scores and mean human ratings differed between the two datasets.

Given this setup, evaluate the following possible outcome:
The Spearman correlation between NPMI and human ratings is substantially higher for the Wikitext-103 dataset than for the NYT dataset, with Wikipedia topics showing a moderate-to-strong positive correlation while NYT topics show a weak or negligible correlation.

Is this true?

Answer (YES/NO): NO